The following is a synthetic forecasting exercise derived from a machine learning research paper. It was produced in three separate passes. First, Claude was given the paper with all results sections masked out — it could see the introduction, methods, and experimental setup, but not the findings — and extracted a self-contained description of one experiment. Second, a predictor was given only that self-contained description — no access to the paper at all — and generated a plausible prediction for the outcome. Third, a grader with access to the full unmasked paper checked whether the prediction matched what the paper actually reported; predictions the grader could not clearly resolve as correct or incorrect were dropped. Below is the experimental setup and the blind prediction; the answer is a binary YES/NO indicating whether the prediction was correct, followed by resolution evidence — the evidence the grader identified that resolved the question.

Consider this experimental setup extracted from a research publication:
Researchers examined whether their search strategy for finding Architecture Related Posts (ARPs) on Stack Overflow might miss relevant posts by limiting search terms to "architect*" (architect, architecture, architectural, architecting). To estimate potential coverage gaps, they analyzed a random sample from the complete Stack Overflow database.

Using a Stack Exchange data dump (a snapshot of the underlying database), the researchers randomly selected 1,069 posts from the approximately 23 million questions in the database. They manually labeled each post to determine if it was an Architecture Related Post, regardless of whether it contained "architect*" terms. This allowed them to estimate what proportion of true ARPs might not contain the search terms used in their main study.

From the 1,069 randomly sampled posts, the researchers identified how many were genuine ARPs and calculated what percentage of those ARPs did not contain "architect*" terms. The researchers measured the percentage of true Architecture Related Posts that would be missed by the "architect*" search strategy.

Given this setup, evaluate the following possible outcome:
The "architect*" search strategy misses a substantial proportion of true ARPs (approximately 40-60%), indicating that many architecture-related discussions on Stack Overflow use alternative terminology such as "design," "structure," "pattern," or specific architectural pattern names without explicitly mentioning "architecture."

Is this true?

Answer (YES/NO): NO